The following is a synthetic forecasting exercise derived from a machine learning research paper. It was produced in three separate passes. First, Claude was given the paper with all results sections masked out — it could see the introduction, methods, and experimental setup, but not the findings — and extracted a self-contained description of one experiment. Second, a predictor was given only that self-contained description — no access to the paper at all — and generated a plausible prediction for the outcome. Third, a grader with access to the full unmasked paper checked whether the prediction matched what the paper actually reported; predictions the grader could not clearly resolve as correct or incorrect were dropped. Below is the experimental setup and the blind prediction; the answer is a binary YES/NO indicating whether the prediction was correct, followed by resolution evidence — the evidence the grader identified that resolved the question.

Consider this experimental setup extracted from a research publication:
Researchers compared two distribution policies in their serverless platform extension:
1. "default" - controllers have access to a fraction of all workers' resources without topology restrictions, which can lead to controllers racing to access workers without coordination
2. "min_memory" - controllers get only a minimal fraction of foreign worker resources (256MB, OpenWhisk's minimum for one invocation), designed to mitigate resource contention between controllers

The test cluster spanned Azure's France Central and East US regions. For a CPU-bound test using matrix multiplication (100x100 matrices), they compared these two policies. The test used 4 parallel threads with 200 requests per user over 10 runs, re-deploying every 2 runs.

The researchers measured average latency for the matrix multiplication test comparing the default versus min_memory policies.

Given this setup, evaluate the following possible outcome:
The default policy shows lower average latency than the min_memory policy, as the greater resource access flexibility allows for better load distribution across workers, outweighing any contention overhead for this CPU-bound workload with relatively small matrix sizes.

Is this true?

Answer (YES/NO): YES